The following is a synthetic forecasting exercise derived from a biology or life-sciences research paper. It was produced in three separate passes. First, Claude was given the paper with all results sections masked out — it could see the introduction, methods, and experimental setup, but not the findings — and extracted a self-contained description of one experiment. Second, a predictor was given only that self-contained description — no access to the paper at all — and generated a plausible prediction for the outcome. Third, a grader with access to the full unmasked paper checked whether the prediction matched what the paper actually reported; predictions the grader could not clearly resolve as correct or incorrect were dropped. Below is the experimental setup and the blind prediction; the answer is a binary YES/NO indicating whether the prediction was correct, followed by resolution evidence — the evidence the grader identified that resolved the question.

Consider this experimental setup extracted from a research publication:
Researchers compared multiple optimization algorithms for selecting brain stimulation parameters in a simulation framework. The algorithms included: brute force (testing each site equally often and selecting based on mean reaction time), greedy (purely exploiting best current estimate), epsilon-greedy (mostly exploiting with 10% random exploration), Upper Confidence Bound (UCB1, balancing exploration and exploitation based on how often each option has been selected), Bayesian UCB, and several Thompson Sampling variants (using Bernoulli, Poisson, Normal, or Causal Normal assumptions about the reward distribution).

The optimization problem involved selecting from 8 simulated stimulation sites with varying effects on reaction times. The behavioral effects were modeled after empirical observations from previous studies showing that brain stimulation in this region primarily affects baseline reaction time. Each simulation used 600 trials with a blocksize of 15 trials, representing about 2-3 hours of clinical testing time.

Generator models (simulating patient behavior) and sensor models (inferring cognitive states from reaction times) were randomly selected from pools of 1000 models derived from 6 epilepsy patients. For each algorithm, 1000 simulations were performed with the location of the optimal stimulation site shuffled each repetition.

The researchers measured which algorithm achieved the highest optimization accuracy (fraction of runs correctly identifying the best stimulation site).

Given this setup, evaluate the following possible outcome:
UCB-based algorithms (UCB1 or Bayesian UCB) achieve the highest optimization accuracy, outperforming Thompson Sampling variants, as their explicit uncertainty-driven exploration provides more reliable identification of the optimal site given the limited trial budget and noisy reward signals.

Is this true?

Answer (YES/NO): YES